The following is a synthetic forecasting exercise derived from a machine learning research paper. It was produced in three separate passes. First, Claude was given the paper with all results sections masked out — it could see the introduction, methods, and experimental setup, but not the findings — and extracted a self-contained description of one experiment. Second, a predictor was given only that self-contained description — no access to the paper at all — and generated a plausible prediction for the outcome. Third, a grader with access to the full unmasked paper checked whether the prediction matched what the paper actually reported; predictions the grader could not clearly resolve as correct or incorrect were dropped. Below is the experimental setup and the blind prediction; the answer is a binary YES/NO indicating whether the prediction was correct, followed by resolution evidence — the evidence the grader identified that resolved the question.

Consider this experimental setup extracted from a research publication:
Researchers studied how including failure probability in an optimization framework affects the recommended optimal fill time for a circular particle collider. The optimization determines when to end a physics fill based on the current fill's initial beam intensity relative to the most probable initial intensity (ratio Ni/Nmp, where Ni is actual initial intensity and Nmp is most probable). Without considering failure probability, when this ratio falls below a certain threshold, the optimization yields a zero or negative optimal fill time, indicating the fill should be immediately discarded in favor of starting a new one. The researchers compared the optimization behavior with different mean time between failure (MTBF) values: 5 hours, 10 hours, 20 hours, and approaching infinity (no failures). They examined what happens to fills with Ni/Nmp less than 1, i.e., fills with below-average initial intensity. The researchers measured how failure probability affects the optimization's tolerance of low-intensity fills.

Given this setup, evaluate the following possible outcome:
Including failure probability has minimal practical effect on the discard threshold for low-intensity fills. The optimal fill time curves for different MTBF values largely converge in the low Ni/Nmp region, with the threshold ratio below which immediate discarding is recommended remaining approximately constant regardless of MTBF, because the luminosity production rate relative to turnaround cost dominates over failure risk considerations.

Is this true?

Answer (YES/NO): NO